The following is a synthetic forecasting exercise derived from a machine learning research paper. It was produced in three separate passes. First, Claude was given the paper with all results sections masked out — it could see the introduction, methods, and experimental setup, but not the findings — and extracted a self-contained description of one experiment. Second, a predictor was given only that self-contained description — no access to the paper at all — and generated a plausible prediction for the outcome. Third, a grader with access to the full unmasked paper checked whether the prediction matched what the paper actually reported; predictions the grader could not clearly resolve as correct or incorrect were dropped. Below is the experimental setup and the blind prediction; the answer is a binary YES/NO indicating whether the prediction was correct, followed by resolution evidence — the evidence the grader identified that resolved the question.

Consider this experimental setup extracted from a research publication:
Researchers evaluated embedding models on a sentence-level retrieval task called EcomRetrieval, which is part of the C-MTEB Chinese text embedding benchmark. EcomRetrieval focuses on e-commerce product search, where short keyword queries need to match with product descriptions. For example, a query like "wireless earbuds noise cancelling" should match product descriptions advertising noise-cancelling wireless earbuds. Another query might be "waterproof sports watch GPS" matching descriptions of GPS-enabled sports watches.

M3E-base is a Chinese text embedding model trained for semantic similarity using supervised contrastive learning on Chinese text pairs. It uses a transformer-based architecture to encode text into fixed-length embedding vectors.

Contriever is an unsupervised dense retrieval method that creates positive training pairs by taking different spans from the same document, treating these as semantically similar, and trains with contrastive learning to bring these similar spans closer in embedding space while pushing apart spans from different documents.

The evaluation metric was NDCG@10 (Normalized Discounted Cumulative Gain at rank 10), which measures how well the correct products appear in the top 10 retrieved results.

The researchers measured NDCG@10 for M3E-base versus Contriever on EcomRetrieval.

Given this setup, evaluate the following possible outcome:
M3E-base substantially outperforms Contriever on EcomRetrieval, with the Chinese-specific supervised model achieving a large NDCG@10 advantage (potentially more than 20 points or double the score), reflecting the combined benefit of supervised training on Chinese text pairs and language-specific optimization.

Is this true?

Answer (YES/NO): NO